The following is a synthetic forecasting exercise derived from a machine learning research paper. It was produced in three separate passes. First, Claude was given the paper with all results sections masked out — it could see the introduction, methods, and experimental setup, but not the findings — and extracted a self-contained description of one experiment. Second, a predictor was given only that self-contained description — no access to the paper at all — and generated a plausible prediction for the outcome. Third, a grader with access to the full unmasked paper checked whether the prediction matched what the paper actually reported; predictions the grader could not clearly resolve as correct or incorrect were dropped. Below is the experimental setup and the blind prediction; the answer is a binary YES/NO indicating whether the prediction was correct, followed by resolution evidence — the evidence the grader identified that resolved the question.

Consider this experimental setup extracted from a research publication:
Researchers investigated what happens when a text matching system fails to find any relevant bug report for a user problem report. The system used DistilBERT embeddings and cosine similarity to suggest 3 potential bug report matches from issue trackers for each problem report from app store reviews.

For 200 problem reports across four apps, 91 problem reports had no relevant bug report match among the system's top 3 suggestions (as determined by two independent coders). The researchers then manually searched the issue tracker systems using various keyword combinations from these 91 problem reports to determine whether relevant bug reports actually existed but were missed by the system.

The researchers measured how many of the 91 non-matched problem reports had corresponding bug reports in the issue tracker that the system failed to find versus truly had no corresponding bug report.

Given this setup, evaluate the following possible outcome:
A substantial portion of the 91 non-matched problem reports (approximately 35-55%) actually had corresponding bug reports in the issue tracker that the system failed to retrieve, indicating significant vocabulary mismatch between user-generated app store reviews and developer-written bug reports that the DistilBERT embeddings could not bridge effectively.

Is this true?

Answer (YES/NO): YES